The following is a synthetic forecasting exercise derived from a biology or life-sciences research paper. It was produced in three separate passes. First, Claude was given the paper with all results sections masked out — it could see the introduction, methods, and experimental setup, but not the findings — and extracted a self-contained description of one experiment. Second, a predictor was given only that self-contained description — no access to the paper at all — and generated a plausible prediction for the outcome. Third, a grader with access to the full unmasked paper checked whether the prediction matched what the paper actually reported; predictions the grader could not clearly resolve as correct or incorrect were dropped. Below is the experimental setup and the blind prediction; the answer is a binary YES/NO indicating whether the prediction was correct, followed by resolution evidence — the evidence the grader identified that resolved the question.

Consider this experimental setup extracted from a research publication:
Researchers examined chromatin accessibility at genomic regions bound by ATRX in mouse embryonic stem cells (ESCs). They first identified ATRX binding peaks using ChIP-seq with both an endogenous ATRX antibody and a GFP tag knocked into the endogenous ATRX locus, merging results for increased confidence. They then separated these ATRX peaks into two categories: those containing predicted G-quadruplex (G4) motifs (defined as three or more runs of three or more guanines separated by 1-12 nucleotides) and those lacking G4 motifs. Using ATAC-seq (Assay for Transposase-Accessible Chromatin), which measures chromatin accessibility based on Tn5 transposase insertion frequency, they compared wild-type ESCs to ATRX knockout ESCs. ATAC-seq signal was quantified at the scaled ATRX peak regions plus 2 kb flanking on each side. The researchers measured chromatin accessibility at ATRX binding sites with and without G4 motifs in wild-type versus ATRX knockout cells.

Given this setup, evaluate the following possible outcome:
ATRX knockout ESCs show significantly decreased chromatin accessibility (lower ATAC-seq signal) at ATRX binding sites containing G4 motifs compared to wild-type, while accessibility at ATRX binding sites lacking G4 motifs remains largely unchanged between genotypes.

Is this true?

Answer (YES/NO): NO